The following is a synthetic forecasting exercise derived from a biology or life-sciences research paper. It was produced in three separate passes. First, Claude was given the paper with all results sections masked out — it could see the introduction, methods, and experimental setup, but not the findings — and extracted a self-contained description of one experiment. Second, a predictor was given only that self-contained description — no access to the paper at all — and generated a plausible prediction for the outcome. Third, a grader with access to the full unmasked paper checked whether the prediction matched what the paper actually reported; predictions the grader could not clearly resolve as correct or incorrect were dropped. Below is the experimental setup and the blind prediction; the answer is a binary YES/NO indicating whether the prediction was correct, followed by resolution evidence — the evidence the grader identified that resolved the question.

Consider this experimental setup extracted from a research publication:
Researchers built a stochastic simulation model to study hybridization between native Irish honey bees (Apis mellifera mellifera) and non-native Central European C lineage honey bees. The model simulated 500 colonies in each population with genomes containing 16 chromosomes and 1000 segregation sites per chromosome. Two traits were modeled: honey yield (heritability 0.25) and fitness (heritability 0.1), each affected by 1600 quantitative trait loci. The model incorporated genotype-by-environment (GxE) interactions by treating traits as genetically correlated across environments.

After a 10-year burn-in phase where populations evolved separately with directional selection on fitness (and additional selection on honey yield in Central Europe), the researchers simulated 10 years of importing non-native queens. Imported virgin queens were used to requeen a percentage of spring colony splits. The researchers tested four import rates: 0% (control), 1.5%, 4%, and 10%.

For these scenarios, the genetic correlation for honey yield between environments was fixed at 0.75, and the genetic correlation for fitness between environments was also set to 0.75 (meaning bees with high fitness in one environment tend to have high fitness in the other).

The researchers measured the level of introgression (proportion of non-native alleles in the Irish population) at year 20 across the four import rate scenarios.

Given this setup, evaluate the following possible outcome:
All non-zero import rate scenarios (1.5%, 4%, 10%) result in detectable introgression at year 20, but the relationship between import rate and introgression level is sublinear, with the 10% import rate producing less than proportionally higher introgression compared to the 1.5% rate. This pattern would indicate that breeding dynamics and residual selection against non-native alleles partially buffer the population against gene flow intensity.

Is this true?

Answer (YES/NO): YES